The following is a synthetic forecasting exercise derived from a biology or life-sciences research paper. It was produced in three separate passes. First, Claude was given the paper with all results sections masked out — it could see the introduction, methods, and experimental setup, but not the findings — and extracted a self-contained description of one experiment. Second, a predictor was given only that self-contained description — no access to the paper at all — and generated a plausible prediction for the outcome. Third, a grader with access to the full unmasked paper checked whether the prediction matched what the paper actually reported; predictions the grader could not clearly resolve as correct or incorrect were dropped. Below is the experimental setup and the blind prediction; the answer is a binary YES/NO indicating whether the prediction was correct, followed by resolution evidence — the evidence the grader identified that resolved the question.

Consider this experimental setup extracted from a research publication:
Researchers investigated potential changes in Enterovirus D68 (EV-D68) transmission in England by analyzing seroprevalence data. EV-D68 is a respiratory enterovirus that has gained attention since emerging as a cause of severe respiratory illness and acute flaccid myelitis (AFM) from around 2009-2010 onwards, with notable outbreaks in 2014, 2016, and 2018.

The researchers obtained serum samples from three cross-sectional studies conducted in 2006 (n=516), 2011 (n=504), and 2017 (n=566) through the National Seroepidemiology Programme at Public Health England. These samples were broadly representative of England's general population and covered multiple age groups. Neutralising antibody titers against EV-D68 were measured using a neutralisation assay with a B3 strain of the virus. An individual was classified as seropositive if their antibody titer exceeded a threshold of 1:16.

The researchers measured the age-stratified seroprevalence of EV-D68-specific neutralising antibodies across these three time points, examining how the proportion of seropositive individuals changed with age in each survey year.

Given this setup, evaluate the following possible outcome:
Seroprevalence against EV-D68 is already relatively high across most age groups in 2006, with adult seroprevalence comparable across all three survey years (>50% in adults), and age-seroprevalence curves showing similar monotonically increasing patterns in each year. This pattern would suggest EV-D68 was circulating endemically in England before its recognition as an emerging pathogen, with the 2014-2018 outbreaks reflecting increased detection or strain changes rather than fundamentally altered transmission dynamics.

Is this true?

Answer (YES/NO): NO